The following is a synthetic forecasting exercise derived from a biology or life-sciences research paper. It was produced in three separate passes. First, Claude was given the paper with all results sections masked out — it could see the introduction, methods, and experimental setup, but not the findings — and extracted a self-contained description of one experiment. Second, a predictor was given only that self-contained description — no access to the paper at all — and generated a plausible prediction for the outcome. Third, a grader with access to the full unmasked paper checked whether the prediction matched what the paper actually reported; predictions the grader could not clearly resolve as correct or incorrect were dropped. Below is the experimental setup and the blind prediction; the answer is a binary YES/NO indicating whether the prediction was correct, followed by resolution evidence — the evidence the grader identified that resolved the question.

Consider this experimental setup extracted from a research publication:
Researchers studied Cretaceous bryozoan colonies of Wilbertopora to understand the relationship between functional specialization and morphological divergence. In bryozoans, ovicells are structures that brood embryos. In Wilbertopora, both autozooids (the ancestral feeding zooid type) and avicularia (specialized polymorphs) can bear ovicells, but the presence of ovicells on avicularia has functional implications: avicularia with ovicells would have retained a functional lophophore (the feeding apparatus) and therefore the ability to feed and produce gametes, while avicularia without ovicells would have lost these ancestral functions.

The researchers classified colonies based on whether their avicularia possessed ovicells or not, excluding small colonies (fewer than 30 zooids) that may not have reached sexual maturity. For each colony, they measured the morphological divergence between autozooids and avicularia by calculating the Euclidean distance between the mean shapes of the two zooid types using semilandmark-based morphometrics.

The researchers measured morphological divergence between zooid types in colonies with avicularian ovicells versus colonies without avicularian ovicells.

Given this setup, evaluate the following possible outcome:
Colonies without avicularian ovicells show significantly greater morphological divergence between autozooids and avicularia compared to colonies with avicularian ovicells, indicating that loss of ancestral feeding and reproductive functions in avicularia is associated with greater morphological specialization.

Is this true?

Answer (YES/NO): YES